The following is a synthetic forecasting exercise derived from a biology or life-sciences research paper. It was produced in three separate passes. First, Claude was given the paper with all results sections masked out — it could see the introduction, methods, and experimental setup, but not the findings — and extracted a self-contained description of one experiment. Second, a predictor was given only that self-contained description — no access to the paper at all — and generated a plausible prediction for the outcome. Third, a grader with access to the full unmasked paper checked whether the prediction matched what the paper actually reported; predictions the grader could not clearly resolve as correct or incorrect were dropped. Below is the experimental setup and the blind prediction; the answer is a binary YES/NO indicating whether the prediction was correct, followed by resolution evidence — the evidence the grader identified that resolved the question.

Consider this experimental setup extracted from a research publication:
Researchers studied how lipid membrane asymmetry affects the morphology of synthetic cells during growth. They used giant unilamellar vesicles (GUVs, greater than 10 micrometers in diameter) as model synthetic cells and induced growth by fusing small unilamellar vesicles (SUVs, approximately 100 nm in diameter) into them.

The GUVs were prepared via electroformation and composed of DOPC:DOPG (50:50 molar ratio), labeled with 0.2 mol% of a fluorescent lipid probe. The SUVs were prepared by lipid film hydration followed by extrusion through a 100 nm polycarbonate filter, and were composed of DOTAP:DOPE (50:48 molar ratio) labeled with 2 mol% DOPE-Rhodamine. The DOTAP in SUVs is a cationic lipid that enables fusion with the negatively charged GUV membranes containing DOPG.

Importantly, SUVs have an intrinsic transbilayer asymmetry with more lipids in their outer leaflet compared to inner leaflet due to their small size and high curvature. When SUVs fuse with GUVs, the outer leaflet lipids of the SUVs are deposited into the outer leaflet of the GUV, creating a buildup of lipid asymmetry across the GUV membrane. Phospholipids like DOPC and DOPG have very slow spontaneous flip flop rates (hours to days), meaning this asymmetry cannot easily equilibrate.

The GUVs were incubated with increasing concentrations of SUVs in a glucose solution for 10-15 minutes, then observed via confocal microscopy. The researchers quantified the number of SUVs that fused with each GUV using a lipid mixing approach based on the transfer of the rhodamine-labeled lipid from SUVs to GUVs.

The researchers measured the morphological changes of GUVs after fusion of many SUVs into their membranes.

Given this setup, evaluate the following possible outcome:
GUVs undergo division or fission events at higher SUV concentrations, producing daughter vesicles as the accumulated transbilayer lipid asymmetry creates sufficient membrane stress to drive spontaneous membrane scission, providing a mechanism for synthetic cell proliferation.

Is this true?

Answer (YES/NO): NO